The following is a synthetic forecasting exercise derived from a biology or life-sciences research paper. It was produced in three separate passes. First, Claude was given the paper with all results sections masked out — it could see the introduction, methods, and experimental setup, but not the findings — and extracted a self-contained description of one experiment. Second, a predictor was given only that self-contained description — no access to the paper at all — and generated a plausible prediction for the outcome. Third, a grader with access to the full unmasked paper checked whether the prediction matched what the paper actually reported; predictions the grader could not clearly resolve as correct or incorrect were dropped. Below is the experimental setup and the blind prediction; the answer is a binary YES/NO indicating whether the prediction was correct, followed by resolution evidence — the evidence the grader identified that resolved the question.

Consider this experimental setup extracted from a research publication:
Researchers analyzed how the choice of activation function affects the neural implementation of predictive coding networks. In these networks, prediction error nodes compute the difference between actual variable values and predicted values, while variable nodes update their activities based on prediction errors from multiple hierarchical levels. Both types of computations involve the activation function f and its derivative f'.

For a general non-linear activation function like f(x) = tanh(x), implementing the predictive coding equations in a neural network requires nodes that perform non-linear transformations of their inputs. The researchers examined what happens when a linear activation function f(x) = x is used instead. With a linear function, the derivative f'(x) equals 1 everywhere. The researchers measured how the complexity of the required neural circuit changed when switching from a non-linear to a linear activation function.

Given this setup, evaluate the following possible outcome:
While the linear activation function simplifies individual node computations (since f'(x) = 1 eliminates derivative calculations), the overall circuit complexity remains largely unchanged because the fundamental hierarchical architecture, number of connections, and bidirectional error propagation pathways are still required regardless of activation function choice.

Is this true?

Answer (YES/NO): NO